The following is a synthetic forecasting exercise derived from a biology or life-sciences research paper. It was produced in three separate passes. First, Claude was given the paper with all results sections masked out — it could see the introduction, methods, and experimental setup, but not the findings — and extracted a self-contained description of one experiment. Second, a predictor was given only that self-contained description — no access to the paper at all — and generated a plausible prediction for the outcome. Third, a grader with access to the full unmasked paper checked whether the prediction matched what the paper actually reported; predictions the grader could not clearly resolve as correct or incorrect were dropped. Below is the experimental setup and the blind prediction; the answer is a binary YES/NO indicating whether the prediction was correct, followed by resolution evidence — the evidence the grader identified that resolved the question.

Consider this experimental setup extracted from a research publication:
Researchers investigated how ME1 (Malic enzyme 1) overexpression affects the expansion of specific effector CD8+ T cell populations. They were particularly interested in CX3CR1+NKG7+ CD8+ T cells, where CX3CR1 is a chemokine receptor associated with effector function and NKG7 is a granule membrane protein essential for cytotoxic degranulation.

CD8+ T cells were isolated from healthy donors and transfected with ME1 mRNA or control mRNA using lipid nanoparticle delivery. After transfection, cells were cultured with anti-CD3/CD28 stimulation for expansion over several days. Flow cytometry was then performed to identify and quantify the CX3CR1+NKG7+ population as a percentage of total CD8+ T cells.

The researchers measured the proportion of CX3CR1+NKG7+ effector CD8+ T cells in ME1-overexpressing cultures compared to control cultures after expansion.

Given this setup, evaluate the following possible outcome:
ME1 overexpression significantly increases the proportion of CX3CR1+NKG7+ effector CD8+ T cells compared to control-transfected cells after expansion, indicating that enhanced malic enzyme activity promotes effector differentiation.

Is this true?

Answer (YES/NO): YES